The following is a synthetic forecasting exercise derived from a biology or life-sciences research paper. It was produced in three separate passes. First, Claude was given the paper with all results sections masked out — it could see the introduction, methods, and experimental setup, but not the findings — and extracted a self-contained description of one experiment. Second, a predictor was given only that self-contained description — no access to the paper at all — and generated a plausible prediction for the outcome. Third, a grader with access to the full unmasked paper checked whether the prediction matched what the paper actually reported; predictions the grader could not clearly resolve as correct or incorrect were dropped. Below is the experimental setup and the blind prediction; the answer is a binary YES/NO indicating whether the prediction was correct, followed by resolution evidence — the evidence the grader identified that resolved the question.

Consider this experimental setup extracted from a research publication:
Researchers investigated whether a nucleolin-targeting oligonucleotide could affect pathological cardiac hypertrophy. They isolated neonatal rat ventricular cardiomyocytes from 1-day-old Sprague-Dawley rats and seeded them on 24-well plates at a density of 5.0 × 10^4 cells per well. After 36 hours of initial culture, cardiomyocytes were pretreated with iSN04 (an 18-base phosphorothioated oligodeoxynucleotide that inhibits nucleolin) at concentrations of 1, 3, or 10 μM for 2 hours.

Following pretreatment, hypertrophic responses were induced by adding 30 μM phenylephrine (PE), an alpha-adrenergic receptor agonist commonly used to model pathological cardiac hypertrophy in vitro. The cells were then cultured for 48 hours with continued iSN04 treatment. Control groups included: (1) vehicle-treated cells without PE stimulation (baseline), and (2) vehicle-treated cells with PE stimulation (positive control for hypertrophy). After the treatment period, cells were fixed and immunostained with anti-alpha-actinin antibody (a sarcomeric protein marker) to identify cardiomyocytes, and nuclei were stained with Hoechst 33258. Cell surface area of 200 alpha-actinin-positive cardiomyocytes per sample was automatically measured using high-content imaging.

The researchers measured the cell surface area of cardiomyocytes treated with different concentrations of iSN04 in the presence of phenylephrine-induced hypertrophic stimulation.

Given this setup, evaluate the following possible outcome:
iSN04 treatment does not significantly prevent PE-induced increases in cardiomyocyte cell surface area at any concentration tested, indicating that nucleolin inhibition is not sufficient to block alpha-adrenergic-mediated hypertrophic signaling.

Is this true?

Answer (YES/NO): YES